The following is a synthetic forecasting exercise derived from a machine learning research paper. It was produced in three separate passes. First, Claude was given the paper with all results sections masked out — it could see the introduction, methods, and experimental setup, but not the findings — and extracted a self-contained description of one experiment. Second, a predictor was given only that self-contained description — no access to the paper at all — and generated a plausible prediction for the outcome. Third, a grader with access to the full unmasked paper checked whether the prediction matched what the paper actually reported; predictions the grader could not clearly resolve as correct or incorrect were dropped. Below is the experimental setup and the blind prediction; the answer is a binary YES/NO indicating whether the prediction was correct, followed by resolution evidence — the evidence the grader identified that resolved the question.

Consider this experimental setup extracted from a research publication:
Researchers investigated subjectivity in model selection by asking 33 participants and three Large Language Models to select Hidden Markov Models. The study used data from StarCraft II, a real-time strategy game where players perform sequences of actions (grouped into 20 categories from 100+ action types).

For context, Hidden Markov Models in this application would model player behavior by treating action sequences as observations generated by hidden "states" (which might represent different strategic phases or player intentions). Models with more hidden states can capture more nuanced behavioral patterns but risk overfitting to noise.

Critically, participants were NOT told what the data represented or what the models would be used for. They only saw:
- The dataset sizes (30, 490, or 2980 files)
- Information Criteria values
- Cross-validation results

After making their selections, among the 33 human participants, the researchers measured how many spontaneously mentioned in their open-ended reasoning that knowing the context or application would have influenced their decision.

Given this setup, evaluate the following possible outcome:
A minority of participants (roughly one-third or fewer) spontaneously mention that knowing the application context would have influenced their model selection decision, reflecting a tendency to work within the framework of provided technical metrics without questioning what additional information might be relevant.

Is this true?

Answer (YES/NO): YES